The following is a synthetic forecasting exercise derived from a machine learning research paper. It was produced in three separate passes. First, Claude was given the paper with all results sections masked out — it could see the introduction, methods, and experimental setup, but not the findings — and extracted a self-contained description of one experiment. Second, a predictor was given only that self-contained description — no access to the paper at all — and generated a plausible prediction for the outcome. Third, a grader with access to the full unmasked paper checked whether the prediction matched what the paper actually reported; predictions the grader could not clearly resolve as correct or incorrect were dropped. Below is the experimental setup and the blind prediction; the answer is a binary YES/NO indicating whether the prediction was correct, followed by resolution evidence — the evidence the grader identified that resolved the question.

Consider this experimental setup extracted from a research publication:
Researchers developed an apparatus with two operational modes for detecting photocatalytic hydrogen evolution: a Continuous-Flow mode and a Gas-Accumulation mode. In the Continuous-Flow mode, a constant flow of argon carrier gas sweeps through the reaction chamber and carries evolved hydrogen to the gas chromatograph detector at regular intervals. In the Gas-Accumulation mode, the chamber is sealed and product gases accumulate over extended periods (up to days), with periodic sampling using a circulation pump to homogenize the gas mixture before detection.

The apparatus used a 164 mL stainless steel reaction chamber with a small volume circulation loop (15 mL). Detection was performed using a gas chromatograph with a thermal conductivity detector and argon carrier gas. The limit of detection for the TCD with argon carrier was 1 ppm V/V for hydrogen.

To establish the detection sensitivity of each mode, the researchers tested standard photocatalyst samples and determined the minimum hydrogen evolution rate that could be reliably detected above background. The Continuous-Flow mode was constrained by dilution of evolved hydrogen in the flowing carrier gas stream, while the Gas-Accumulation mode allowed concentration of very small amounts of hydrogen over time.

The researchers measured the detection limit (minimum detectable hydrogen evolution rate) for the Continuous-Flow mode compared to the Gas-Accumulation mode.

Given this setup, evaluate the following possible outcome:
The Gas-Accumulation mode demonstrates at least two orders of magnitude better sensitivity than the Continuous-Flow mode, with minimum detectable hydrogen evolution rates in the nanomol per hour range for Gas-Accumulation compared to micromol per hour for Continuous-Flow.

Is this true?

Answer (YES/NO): YES